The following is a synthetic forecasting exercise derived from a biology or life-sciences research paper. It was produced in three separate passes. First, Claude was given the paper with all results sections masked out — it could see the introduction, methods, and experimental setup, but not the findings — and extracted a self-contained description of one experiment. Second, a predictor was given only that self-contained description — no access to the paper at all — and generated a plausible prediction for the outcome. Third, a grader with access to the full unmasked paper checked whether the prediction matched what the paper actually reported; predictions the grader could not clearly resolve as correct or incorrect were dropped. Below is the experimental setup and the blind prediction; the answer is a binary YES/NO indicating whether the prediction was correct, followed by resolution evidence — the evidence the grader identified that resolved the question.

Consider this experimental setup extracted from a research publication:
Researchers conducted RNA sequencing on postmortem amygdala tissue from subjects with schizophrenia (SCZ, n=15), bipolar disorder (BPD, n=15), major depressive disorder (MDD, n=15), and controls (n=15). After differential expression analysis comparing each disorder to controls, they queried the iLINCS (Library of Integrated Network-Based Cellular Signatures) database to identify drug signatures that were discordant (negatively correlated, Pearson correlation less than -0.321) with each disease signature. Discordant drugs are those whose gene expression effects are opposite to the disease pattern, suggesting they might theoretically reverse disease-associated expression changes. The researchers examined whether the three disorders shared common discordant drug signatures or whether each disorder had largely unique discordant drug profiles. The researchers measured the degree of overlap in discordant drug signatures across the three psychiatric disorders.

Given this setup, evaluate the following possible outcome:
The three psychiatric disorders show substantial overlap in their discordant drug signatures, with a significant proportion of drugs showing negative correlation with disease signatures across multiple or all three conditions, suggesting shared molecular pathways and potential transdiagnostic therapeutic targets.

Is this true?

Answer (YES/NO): NO